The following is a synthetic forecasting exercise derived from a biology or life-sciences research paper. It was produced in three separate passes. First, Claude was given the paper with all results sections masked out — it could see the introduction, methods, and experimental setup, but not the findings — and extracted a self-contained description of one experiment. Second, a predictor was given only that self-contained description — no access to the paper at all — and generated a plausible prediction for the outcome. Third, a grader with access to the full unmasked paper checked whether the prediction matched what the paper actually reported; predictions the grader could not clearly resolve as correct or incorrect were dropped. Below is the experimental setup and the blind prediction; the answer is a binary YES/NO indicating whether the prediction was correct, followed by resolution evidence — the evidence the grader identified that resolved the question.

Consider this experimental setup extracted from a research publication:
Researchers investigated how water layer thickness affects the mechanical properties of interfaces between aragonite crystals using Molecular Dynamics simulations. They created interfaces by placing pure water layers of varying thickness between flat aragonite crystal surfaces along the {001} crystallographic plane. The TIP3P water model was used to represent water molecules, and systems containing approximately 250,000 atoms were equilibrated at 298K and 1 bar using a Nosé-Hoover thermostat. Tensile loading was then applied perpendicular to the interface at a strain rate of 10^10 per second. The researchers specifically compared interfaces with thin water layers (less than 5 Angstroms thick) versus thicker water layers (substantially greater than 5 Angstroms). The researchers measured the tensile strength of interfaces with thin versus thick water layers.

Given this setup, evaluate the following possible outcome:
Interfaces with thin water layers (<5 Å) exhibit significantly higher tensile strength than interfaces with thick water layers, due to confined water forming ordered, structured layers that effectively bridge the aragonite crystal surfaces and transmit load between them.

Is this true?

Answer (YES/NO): NO